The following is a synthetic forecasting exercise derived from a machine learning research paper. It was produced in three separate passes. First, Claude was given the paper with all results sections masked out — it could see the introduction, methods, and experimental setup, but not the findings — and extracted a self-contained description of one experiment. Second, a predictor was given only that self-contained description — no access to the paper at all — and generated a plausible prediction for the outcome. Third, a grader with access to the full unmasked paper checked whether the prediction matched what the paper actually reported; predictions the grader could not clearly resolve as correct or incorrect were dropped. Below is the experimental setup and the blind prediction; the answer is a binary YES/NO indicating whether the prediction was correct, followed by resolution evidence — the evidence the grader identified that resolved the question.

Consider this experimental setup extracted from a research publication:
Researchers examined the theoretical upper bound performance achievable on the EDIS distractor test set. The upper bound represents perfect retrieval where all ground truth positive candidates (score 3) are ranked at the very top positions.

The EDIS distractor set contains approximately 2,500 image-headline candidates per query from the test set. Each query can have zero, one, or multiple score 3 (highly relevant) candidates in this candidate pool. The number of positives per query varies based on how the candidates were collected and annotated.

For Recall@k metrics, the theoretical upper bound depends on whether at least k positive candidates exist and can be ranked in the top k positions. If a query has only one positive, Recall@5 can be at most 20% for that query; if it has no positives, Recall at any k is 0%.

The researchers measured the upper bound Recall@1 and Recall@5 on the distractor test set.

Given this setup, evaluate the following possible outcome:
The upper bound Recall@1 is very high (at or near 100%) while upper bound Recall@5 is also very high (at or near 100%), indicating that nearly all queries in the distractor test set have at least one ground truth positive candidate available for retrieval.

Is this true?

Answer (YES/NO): NO